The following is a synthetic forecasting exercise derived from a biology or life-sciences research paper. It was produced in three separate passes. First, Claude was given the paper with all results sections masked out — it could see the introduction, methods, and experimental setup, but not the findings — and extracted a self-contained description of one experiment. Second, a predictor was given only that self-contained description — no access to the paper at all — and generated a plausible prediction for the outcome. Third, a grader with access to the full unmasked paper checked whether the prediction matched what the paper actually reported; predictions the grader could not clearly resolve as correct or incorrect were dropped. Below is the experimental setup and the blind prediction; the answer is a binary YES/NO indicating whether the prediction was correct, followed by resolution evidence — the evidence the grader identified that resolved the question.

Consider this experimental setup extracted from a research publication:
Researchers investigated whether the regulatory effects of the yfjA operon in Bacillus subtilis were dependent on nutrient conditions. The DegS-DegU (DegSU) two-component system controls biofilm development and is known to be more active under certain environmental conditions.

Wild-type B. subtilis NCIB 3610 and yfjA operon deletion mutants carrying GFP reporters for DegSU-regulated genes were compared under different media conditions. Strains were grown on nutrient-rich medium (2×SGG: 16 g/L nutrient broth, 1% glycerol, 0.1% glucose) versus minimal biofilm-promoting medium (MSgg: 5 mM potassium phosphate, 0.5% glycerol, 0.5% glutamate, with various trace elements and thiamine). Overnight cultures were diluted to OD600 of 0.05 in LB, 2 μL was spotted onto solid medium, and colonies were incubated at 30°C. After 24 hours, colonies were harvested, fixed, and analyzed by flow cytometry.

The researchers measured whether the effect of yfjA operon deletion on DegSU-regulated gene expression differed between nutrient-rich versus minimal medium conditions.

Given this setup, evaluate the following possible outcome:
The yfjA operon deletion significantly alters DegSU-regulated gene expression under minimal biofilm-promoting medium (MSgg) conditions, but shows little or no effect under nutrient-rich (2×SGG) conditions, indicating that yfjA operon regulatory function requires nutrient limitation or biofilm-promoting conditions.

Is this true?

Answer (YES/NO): NO